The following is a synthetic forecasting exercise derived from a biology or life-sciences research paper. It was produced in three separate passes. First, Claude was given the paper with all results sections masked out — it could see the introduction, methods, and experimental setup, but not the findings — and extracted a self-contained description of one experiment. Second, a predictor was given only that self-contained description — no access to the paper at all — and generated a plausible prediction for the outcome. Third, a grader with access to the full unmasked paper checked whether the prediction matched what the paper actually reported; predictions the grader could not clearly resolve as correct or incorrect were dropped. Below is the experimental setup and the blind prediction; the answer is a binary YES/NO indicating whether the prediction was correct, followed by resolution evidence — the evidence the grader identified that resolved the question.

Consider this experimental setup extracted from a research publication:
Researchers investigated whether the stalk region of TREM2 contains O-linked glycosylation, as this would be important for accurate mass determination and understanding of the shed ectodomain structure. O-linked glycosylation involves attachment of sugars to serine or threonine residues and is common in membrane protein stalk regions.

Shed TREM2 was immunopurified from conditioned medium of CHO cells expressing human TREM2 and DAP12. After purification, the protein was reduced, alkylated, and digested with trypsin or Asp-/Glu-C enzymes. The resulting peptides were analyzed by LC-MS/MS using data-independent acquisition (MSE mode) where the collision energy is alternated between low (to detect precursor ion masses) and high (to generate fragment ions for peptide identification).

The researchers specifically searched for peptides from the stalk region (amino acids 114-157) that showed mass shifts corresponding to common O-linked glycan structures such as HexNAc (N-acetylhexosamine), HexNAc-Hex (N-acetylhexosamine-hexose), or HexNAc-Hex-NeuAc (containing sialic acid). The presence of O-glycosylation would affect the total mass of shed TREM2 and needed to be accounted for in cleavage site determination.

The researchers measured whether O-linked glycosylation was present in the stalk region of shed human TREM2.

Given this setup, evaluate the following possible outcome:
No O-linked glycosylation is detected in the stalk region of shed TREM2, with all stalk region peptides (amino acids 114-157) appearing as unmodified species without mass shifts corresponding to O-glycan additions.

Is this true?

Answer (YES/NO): YES